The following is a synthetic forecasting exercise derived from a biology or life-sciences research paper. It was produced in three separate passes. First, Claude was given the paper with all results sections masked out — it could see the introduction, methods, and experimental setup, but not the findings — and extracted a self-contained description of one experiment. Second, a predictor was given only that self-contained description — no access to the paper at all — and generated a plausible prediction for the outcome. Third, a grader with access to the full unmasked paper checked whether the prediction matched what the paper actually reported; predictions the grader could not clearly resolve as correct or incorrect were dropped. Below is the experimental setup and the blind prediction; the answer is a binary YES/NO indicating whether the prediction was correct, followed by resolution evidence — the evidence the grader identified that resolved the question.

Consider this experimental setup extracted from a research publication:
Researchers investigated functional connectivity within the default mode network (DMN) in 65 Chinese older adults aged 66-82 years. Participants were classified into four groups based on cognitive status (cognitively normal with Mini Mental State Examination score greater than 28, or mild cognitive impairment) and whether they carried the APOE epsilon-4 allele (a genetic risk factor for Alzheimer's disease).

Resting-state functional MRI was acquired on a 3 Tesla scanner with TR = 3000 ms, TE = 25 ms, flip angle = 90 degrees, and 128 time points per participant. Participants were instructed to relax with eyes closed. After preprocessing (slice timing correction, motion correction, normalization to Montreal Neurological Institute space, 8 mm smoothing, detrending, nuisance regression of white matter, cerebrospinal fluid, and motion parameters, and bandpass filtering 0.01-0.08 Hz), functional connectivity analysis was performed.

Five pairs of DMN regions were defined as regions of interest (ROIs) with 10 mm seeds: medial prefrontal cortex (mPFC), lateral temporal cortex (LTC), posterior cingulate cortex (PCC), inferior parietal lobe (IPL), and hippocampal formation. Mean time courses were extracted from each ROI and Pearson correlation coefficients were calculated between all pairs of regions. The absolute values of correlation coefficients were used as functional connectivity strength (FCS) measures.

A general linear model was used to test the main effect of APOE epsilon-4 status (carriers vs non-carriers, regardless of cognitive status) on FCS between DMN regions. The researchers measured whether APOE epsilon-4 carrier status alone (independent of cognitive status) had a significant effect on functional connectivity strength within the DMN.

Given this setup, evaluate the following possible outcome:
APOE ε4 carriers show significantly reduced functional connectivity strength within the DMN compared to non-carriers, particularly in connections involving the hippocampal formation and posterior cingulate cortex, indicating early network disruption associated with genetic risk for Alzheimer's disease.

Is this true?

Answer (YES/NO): NO